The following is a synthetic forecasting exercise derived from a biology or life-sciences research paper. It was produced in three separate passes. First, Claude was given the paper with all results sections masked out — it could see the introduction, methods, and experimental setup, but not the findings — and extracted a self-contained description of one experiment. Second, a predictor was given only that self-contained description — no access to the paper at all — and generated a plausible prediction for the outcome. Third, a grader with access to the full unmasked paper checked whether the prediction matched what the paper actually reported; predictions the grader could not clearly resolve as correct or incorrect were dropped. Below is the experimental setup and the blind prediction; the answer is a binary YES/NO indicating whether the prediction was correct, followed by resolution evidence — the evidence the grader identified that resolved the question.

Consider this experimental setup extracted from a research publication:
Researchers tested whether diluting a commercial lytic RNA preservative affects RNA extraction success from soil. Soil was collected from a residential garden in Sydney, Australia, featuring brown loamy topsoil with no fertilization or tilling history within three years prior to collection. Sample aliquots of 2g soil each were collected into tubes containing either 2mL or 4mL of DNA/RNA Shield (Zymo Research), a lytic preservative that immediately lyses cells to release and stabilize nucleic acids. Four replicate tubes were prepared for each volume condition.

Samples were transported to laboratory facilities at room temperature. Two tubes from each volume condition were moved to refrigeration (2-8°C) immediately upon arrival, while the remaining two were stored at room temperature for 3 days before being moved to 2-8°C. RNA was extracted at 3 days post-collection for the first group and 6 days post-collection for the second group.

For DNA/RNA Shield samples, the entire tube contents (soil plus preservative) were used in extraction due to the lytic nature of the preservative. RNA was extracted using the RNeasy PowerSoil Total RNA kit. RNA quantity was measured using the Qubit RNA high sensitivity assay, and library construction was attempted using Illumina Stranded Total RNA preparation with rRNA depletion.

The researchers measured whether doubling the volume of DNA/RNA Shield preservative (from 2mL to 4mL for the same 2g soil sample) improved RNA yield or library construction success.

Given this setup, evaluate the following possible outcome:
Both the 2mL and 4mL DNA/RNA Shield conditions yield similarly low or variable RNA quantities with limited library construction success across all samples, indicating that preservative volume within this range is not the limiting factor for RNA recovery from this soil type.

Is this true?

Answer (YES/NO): NO